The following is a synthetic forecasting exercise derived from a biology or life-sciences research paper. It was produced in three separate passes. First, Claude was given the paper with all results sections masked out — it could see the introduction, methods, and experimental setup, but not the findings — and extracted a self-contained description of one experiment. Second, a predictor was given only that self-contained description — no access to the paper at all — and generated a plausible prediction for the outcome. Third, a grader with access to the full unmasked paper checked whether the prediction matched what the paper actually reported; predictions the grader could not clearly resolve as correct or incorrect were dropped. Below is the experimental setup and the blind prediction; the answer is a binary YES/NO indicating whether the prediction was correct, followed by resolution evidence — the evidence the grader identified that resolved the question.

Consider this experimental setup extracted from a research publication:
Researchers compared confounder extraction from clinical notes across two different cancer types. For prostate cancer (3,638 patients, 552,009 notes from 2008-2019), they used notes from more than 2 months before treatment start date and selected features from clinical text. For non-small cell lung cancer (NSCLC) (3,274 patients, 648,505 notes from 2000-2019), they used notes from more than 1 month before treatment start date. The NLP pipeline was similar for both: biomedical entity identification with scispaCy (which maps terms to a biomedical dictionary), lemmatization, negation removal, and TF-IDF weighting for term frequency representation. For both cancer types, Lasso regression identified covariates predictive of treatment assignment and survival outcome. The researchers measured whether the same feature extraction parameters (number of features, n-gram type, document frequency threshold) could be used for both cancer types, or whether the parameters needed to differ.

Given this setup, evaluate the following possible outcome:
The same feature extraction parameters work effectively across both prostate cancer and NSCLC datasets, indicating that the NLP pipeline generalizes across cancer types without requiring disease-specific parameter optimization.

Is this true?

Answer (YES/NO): NO